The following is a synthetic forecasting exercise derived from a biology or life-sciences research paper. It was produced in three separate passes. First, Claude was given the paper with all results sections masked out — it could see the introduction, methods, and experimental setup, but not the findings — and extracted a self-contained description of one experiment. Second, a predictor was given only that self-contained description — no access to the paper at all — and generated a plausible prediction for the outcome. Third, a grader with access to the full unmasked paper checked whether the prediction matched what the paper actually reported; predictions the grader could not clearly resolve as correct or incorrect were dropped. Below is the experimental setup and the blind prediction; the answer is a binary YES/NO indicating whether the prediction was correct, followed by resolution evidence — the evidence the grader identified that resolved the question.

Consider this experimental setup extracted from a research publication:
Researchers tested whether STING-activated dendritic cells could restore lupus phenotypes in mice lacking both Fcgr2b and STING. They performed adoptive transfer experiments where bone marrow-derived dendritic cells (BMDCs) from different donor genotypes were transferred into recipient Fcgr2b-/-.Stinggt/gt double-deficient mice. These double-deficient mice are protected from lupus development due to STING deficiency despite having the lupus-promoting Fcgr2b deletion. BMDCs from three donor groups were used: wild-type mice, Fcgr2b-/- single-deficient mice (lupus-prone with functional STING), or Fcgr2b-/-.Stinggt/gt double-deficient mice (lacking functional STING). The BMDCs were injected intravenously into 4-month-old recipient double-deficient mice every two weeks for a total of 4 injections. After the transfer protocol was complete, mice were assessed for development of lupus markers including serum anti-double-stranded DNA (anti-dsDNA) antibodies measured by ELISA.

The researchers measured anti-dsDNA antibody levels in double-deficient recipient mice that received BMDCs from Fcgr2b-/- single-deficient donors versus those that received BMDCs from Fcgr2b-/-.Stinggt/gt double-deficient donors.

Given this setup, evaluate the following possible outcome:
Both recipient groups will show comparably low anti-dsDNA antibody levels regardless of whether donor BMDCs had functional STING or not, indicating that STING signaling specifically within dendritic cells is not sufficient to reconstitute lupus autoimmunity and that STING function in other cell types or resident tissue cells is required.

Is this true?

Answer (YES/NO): NO